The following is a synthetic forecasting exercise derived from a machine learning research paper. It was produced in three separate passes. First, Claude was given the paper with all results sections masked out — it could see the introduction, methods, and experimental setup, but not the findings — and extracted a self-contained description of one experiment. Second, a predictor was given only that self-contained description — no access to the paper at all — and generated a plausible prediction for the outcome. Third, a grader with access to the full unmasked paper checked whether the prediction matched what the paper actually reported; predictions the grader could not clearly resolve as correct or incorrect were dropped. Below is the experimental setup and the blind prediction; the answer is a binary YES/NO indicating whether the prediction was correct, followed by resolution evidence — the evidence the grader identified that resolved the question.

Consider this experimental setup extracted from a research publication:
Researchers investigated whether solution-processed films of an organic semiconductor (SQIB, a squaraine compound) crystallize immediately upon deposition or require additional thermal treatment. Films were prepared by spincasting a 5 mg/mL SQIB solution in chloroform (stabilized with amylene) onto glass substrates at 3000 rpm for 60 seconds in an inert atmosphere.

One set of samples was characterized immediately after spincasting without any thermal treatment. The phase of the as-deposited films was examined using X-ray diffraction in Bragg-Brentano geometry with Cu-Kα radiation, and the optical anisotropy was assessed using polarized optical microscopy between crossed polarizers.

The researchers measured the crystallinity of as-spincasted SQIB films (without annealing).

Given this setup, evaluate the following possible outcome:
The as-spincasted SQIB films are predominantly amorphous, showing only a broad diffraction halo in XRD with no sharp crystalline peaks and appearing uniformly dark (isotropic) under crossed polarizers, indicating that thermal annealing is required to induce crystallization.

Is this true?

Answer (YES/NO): YES